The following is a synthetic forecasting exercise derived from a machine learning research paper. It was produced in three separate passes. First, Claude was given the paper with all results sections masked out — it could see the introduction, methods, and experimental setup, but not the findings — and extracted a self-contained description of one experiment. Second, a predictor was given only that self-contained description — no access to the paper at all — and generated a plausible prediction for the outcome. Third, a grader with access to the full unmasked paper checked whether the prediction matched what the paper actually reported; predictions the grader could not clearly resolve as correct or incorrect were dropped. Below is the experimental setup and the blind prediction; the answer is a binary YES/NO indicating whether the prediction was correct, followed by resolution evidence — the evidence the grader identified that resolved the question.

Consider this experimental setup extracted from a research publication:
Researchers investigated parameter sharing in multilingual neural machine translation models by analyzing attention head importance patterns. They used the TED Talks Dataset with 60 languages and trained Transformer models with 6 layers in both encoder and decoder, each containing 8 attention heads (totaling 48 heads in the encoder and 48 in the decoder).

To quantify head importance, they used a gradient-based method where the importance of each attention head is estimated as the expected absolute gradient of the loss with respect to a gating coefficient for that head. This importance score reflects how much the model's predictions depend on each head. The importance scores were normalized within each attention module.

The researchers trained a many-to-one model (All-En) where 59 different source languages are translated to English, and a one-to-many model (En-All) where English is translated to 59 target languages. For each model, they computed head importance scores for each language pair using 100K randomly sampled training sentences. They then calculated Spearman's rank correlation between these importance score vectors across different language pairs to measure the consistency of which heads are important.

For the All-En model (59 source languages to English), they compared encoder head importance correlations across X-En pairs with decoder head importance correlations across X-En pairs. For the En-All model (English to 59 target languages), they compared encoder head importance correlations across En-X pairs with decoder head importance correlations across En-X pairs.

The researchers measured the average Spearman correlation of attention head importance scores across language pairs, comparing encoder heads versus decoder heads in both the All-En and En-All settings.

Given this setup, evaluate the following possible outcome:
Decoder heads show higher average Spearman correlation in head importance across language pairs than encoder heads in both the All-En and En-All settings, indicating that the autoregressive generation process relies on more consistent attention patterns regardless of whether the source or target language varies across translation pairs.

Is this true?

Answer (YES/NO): NO